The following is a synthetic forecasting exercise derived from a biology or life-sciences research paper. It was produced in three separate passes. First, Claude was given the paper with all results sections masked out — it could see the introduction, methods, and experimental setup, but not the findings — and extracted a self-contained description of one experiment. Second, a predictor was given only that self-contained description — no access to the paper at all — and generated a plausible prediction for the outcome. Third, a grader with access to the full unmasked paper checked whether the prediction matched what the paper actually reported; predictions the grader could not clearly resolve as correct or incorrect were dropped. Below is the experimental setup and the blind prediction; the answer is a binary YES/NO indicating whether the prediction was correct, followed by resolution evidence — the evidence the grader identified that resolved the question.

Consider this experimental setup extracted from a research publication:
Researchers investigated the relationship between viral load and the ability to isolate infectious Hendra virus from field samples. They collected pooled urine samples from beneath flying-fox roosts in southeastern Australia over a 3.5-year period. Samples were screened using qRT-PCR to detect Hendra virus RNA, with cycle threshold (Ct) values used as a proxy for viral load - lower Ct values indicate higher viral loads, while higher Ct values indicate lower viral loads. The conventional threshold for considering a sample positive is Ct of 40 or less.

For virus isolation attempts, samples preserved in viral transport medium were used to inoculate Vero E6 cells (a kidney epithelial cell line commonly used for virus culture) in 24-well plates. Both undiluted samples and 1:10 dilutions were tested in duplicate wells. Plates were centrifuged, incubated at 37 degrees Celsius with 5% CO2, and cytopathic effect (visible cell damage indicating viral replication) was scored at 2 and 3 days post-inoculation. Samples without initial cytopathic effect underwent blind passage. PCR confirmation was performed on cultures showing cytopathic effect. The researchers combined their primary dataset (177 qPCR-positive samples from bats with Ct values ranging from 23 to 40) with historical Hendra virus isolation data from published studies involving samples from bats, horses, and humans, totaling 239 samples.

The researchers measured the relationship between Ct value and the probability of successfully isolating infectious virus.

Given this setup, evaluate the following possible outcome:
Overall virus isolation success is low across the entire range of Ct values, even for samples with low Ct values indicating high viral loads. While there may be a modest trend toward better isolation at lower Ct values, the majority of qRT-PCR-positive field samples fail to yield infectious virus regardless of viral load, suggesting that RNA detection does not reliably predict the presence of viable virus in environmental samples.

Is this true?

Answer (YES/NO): NO